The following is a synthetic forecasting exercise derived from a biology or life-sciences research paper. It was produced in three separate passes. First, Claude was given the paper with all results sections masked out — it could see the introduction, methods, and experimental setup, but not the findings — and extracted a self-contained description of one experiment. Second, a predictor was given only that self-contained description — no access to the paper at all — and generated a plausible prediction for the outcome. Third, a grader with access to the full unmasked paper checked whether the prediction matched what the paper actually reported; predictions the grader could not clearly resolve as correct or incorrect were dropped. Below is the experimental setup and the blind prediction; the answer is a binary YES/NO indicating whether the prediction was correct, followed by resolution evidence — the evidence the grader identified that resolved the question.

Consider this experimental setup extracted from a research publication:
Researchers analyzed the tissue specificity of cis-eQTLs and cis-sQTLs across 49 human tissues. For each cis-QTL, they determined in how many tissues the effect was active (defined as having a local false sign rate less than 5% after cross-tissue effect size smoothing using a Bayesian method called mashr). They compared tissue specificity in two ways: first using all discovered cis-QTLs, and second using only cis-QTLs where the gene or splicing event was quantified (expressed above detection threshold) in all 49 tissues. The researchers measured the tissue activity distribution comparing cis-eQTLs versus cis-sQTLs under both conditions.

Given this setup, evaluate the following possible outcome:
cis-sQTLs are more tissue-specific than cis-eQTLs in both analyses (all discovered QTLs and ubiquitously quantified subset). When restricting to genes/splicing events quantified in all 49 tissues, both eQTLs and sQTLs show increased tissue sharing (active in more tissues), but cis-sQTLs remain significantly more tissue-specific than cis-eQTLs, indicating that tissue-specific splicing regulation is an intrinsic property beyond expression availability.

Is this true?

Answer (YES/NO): NO